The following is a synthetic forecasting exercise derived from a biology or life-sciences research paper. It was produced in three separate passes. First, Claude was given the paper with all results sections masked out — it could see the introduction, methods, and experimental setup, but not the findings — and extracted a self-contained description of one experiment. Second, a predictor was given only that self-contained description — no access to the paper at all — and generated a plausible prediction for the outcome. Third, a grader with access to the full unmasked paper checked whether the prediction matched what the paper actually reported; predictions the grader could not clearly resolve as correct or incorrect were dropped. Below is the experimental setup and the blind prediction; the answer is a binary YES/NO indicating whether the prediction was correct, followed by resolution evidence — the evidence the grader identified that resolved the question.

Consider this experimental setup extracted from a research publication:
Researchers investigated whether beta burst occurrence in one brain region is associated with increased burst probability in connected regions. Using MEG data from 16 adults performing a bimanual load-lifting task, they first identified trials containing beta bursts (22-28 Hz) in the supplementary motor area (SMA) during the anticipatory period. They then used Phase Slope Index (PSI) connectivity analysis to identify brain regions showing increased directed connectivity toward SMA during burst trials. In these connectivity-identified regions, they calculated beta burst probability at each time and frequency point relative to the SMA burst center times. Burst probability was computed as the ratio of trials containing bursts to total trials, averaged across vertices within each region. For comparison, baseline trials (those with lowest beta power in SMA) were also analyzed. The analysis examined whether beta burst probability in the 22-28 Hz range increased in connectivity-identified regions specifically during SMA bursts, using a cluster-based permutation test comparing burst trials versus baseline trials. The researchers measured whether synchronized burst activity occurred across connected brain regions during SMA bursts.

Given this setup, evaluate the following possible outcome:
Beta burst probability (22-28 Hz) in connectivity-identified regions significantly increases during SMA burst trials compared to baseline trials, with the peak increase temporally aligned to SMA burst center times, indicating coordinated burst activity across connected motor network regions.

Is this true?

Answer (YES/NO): YES